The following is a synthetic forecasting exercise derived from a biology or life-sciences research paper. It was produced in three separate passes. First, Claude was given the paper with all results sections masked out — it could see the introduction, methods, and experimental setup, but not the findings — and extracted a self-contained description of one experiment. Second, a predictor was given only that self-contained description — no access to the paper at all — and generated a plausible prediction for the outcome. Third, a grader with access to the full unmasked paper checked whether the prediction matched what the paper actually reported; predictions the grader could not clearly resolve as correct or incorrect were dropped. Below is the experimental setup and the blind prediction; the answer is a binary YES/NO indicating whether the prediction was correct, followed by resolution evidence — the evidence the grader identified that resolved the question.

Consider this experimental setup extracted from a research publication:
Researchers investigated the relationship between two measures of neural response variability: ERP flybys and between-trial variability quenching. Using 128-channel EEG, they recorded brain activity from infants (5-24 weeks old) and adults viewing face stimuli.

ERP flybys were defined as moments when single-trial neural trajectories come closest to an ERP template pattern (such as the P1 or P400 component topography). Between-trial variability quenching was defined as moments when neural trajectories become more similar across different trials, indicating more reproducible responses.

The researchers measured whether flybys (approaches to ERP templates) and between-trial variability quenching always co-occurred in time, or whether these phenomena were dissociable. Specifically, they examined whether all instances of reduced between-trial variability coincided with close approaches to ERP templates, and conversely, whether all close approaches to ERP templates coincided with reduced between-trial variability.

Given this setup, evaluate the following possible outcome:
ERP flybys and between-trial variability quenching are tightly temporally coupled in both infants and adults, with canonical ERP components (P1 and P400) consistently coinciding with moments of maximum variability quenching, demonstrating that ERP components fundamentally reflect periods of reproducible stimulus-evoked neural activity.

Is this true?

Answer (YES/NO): NO